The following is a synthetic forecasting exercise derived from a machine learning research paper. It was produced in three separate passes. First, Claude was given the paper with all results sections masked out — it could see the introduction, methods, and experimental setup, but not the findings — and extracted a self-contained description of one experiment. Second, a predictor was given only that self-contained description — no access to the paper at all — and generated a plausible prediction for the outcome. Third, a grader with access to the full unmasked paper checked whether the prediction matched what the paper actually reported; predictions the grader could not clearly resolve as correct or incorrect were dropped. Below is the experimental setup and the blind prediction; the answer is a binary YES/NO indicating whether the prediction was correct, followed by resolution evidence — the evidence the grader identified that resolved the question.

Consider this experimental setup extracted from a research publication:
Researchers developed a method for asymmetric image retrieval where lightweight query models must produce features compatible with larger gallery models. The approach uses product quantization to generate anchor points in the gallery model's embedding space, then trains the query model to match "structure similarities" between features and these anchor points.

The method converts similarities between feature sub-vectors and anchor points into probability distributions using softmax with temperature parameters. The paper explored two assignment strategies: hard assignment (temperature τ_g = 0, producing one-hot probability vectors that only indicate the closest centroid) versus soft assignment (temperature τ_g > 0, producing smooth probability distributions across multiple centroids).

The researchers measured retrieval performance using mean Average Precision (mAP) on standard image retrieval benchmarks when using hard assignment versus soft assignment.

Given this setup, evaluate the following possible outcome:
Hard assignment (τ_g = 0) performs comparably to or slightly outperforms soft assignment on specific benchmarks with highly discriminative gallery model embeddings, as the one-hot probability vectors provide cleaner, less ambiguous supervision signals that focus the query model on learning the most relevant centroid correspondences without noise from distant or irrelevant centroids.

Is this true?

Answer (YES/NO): NO